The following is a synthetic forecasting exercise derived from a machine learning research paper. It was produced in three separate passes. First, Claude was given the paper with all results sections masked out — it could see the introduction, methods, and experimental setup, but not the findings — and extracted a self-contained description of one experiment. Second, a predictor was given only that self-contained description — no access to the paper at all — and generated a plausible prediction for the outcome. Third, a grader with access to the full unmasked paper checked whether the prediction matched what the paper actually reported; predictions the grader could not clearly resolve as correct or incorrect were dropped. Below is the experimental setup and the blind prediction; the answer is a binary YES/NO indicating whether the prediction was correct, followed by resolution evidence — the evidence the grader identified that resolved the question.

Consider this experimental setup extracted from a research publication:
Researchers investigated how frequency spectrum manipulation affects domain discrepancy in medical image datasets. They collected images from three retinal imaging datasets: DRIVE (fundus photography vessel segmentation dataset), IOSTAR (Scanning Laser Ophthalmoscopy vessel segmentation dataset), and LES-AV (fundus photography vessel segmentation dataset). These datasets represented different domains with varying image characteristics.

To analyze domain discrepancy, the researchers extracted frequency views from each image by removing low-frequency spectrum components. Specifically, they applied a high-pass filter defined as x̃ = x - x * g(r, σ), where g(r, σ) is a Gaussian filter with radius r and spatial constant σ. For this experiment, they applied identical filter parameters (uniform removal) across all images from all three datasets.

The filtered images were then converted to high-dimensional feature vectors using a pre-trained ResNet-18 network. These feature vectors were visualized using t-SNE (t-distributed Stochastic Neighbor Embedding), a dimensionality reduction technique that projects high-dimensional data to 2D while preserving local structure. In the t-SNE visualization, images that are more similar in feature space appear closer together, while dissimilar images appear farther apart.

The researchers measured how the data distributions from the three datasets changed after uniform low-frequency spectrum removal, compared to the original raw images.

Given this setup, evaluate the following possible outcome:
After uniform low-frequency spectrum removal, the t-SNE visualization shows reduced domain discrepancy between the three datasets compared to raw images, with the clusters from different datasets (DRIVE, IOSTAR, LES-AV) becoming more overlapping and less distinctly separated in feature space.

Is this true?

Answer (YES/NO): YES